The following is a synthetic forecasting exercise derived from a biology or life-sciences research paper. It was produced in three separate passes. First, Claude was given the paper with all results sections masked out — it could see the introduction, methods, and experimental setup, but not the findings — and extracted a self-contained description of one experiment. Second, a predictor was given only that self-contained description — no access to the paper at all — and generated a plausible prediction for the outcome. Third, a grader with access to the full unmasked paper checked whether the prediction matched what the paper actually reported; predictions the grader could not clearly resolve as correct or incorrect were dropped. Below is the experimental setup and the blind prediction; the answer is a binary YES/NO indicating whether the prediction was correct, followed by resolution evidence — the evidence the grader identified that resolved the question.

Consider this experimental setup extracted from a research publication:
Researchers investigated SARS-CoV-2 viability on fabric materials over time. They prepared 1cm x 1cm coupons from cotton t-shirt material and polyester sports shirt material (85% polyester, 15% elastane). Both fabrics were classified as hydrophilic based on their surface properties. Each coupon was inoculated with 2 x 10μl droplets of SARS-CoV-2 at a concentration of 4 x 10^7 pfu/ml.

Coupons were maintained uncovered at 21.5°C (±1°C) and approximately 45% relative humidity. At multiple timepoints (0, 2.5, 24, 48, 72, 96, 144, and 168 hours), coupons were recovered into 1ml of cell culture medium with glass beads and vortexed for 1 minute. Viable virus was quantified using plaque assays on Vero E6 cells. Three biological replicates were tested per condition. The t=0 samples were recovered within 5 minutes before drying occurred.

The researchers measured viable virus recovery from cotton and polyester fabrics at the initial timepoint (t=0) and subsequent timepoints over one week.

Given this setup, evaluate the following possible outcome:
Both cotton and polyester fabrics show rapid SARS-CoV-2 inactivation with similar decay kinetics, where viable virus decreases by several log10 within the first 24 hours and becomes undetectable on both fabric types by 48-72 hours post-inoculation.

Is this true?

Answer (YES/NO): NO